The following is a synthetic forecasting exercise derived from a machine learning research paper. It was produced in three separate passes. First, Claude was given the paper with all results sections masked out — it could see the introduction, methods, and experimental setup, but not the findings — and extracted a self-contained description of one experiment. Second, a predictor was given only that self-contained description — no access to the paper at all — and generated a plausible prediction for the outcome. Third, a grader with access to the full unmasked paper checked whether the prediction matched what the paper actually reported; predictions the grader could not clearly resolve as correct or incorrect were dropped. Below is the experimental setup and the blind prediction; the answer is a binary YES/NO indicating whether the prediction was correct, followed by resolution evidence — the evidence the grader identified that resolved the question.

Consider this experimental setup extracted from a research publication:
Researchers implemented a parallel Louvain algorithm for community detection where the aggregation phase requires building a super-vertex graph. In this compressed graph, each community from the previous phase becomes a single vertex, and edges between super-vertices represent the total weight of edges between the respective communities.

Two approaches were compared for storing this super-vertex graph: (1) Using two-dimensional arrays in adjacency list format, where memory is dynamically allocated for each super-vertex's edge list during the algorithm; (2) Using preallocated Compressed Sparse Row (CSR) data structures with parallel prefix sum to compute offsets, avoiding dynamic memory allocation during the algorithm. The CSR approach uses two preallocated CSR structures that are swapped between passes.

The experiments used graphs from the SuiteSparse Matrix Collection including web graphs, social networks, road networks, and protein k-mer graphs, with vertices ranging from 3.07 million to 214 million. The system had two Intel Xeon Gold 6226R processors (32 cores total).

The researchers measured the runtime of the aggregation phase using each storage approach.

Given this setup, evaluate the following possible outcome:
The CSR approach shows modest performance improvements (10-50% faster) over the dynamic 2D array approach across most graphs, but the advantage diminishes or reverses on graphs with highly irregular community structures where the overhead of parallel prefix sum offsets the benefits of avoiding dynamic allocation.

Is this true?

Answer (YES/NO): NO